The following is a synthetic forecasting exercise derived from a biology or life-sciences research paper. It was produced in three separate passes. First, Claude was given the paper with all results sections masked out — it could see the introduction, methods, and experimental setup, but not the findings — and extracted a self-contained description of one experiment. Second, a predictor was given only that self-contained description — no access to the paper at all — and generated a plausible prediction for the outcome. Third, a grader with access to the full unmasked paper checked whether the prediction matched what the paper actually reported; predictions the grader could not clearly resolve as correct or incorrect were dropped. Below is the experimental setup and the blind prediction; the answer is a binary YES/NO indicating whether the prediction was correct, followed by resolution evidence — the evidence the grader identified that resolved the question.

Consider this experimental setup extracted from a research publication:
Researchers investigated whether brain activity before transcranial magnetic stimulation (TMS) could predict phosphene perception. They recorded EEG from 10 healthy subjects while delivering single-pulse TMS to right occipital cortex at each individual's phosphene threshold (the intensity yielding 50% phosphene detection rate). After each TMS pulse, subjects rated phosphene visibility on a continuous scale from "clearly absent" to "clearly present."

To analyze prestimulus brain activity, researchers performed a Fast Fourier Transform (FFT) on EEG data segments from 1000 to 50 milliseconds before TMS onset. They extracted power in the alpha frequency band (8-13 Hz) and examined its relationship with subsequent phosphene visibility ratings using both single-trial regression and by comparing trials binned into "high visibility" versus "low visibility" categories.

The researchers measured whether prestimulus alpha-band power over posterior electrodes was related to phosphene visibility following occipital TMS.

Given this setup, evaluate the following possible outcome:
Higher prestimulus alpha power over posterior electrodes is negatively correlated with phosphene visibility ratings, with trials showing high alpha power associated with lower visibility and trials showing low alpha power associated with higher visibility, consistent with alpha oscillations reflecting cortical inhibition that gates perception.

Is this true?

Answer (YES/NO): YES